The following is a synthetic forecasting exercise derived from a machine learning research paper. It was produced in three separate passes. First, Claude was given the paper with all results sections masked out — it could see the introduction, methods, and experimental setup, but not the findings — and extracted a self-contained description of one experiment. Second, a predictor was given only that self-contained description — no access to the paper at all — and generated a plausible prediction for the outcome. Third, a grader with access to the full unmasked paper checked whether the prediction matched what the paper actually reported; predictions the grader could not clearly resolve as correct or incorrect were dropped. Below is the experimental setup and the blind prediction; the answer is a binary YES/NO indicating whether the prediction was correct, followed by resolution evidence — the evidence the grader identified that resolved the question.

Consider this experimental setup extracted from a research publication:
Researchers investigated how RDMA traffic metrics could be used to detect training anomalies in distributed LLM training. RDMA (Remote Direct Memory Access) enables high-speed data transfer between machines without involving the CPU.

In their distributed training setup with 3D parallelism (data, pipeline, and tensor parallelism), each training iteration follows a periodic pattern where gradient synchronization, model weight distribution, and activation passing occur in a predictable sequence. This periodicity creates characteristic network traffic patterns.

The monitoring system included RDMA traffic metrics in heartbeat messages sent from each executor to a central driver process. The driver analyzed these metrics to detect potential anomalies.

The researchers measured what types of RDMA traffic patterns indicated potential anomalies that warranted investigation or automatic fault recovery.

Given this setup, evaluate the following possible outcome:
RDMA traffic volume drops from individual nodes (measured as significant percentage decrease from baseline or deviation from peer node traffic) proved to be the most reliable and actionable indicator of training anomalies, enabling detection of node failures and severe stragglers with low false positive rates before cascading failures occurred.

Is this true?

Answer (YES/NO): NO